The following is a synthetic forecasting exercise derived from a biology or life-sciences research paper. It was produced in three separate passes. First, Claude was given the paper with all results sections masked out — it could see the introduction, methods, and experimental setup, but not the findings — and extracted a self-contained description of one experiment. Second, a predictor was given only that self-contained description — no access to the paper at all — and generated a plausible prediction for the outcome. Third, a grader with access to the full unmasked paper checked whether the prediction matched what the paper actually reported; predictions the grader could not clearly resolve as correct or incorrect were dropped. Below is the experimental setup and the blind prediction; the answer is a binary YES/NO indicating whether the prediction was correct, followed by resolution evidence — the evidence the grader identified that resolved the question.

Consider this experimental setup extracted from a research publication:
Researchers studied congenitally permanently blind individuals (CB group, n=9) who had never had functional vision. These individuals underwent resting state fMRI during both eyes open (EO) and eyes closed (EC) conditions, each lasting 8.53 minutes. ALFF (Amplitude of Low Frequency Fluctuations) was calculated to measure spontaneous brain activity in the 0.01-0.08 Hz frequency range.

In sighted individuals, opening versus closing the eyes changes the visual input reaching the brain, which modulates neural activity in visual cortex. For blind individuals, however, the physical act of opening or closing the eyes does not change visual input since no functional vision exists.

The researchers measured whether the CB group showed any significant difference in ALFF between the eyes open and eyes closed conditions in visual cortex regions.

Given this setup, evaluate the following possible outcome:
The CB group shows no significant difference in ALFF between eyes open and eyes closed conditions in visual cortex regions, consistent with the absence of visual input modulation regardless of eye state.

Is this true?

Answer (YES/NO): YES